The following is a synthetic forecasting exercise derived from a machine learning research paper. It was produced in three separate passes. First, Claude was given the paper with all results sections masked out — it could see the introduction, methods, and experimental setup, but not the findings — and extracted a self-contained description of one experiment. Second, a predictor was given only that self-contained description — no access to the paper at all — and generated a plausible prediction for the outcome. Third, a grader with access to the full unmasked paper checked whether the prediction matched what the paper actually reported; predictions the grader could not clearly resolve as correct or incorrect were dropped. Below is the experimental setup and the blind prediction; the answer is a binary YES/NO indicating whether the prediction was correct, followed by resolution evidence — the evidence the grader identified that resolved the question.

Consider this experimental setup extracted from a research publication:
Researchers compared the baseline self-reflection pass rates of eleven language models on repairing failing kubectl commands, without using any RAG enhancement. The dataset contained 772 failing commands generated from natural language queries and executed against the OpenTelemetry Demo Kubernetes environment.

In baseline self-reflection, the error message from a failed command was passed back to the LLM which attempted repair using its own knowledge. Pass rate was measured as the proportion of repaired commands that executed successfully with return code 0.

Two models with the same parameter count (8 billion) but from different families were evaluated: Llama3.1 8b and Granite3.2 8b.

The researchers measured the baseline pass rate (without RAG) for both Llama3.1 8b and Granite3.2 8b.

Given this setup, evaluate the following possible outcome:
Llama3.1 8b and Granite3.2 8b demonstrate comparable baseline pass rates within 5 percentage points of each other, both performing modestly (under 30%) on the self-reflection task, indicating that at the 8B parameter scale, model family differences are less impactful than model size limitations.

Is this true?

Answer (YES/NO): NO